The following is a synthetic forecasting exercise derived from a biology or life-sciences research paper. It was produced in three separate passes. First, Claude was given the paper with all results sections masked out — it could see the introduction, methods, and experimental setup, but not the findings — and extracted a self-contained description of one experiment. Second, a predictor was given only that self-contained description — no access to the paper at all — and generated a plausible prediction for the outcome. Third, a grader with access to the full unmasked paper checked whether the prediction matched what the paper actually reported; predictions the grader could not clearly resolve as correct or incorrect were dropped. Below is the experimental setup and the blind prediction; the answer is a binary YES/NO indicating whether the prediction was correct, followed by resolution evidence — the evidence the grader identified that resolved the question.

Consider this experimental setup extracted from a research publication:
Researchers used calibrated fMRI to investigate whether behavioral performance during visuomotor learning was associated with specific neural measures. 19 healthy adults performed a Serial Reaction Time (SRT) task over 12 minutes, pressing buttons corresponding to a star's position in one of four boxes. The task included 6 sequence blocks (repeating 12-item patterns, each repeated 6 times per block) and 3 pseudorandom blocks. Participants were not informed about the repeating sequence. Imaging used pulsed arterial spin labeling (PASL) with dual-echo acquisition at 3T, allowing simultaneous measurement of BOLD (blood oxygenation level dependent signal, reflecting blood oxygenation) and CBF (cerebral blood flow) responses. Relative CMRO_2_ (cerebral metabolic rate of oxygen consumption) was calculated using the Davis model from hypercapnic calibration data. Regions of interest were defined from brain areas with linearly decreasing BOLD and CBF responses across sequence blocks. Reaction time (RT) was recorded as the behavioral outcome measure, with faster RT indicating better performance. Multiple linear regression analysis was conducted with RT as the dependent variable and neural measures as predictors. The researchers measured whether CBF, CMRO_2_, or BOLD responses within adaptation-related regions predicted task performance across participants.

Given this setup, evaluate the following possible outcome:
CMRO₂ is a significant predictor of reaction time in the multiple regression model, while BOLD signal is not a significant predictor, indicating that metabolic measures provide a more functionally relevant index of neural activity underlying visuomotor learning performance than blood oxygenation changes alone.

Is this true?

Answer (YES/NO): NO